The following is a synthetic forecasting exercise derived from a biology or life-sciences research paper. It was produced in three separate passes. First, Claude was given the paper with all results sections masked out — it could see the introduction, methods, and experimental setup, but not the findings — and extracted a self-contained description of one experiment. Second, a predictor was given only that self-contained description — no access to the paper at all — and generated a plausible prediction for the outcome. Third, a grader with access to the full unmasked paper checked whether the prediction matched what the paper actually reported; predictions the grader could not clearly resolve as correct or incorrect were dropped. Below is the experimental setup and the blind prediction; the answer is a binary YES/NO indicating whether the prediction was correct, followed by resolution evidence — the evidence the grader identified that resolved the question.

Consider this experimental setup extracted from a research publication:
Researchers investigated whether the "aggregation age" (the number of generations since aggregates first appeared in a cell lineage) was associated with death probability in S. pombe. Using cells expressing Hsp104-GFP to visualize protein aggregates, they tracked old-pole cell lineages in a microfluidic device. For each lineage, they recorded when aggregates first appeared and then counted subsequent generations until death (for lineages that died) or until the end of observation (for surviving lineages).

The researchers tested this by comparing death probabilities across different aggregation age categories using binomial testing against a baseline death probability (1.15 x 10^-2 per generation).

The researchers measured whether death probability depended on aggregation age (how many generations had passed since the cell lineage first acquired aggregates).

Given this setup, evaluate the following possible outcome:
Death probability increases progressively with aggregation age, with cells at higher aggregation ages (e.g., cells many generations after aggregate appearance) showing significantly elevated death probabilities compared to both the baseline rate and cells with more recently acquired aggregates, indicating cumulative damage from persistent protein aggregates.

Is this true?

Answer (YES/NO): NO